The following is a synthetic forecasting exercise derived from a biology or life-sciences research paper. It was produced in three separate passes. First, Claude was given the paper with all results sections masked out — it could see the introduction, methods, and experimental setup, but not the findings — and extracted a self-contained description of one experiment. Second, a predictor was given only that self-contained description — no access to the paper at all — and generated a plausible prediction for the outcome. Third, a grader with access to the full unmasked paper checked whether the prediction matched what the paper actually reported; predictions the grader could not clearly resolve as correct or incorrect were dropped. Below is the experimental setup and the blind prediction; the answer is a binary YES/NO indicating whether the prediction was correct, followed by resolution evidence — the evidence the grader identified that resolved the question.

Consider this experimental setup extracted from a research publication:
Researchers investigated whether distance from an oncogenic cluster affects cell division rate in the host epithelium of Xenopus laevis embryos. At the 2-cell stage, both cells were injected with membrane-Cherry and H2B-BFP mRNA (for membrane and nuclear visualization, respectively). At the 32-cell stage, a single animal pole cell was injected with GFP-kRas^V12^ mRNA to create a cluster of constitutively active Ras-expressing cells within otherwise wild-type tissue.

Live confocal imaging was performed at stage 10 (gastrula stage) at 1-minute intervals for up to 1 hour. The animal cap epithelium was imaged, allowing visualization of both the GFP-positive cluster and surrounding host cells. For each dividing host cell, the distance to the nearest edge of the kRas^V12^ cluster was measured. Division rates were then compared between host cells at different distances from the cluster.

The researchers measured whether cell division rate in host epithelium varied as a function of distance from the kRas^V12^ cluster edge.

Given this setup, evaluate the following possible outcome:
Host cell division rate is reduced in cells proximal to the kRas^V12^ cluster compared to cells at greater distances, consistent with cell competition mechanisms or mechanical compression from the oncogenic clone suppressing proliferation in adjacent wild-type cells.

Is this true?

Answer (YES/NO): NO